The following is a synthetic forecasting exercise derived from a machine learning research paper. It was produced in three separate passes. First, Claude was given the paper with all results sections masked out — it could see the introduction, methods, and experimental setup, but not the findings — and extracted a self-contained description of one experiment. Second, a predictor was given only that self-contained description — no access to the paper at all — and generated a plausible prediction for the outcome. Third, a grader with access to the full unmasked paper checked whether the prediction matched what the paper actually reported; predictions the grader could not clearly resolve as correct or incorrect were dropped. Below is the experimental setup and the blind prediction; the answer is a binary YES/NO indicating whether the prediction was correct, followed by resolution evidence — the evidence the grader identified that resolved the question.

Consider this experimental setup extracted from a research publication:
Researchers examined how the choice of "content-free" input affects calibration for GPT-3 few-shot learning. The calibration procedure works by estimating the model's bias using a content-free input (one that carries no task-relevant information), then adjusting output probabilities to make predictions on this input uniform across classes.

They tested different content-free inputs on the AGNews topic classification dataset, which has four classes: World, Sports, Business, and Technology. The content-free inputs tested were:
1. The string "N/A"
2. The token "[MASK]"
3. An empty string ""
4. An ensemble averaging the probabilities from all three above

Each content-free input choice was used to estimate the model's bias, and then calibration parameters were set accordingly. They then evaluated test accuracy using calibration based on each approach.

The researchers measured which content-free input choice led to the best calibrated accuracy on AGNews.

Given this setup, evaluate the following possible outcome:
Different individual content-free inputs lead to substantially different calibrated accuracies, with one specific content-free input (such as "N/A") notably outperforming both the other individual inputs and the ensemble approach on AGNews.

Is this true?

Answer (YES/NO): NO